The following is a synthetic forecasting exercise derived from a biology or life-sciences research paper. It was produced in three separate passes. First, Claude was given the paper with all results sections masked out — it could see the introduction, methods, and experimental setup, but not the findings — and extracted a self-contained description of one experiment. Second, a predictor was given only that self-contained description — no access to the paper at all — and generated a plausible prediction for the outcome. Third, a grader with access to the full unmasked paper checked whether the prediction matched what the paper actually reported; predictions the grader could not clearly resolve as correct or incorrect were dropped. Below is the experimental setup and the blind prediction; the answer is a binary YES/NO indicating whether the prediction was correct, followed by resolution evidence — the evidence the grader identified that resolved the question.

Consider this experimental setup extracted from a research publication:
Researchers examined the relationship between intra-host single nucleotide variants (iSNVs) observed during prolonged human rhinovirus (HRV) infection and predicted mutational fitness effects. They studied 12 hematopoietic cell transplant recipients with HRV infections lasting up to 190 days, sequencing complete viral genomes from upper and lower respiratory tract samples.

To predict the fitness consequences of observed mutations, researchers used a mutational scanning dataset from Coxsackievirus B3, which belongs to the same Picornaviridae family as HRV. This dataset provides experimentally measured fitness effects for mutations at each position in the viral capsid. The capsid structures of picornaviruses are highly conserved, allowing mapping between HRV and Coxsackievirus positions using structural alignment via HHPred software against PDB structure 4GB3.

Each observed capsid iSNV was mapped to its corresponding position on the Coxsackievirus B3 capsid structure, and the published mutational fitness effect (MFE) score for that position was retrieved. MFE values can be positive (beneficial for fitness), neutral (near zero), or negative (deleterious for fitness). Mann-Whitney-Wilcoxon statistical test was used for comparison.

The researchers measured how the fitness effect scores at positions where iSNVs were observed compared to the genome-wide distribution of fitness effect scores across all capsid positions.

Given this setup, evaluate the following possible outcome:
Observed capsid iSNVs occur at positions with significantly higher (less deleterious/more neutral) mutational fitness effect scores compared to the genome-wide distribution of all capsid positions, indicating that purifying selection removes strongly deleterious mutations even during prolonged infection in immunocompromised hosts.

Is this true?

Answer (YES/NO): NO